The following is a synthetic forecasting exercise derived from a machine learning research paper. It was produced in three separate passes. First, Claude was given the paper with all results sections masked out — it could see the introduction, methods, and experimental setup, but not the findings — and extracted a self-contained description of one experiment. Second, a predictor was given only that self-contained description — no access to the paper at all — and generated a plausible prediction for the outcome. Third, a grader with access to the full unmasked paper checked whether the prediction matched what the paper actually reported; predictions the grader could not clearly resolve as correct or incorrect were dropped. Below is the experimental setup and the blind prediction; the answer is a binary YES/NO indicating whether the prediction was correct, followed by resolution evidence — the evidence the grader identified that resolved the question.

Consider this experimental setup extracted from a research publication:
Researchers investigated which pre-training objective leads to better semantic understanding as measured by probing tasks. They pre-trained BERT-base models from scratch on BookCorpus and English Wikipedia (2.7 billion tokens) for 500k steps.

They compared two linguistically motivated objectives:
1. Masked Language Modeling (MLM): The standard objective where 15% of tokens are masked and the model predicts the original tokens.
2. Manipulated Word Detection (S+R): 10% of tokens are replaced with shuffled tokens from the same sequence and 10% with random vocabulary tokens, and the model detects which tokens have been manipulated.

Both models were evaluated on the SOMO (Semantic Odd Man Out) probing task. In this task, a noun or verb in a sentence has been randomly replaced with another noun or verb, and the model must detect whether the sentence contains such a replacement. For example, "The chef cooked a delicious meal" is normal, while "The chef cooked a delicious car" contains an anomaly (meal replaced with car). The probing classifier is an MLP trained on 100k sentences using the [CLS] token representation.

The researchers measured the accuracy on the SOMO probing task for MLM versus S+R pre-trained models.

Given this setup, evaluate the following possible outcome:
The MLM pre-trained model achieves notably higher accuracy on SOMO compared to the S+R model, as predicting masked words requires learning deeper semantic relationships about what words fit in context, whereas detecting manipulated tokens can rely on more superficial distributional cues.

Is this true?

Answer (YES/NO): NO